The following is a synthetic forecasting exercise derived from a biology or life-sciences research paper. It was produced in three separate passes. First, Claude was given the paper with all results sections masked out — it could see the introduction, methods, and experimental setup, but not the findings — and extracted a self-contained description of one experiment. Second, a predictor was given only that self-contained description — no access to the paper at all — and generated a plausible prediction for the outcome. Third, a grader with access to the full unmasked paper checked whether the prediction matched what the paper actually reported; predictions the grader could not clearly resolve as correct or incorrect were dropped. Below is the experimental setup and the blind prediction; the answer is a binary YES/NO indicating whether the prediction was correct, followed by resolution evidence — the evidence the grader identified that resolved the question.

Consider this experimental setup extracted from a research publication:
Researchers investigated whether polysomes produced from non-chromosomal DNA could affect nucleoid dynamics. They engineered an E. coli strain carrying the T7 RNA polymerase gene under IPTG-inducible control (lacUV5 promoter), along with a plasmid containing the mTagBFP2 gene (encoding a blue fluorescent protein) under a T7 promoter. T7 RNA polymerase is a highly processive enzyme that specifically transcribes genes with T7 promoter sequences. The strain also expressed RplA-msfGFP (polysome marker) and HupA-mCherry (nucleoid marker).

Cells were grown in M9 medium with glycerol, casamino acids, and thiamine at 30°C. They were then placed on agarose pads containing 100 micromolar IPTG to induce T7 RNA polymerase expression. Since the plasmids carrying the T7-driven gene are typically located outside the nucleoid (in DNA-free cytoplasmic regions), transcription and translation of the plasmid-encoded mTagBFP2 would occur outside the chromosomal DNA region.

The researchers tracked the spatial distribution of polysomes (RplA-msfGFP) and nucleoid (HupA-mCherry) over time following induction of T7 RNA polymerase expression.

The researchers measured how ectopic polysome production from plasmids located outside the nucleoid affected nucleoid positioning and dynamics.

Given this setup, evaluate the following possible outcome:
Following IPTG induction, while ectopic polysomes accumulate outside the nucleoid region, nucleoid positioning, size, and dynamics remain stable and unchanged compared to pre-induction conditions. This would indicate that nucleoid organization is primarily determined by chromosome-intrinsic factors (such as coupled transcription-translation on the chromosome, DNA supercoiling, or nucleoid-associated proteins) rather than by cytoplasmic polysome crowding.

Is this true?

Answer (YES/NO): NO